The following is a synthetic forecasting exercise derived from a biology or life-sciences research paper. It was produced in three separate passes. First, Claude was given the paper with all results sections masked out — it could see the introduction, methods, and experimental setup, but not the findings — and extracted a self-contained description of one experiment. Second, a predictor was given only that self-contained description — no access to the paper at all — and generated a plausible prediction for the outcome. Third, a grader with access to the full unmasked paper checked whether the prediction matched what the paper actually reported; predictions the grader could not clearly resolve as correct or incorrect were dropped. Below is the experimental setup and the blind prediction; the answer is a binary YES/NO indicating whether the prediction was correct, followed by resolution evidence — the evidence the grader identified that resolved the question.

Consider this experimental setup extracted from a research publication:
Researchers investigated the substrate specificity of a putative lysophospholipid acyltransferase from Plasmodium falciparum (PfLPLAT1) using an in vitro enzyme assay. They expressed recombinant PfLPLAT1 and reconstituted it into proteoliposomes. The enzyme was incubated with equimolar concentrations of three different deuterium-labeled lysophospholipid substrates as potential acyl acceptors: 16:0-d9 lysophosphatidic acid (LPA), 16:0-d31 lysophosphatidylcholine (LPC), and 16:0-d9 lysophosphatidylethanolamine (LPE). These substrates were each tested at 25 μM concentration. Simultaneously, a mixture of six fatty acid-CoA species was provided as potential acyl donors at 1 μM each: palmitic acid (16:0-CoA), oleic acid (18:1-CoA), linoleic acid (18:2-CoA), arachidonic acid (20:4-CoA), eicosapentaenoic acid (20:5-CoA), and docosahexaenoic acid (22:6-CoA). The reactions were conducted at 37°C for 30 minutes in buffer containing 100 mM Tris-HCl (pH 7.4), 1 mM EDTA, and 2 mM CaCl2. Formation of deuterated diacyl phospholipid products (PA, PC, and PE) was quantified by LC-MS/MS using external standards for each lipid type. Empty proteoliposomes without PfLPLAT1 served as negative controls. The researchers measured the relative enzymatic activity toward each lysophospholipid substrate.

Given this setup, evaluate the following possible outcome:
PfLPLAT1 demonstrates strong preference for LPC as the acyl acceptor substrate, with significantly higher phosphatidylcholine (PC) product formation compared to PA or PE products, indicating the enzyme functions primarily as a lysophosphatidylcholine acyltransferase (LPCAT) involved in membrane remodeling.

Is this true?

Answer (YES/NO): NO